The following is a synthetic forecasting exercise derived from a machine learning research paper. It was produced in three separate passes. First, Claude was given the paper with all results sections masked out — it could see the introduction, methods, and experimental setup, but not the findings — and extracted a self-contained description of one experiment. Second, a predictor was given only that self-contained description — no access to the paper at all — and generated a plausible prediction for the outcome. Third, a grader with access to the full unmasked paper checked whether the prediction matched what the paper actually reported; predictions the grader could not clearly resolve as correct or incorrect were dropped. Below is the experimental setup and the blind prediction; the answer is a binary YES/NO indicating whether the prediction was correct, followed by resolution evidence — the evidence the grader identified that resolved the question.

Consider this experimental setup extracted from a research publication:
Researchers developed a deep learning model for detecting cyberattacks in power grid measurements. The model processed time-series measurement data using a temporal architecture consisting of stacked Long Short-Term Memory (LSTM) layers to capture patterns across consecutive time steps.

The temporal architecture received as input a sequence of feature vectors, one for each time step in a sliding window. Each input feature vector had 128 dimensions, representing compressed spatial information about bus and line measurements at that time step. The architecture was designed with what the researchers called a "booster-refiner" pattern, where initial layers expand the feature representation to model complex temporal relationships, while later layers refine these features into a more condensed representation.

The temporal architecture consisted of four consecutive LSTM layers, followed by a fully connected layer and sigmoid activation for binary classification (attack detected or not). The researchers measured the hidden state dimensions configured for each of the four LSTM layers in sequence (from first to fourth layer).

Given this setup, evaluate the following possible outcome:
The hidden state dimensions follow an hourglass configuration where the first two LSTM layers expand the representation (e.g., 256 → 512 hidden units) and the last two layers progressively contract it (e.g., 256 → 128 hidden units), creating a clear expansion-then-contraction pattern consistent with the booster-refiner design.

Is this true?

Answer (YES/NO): NO